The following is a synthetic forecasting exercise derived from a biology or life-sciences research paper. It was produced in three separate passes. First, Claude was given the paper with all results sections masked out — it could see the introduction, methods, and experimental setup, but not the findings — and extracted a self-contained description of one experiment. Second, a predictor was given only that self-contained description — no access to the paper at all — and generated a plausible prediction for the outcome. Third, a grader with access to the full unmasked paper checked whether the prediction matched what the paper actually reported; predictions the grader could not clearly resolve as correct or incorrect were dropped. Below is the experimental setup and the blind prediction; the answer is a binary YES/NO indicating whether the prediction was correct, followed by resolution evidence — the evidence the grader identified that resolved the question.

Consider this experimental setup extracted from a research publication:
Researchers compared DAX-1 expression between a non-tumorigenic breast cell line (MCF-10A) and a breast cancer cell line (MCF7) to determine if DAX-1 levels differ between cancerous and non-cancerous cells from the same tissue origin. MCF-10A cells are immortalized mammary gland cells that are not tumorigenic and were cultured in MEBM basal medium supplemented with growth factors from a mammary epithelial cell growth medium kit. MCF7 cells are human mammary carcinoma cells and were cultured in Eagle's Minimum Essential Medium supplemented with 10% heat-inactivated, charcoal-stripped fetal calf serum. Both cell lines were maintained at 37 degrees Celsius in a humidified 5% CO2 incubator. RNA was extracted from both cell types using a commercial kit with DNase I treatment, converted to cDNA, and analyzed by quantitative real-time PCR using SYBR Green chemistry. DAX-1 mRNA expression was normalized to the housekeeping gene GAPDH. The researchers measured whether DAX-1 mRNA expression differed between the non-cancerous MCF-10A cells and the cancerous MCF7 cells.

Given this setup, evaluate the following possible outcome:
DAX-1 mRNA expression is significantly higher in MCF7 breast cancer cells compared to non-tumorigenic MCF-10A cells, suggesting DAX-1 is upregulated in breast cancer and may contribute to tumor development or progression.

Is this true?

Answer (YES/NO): NO